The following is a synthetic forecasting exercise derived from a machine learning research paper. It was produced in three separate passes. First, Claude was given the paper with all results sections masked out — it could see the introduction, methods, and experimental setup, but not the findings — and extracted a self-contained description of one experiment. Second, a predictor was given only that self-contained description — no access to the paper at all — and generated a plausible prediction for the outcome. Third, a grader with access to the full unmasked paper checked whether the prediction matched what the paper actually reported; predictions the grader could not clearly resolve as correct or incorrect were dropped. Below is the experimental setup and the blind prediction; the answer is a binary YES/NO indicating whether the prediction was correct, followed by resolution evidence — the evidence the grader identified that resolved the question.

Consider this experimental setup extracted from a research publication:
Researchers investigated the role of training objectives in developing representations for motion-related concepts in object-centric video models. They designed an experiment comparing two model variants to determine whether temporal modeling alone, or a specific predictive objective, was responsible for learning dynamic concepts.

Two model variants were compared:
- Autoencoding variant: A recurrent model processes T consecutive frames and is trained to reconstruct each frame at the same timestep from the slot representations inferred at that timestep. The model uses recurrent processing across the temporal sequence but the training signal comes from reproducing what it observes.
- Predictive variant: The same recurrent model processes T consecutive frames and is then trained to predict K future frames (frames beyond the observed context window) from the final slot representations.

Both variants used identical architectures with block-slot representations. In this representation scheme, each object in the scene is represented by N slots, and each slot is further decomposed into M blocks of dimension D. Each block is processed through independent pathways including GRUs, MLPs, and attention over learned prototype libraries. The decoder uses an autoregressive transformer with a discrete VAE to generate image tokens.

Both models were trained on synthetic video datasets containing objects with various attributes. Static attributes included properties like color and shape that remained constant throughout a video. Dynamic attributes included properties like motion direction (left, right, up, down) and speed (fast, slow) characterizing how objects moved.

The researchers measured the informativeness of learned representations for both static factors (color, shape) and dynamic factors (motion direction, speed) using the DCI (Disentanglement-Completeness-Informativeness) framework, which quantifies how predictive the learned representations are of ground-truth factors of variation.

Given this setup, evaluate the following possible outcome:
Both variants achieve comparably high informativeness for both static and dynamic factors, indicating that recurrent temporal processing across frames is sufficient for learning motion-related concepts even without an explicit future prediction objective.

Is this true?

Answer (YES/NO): NO